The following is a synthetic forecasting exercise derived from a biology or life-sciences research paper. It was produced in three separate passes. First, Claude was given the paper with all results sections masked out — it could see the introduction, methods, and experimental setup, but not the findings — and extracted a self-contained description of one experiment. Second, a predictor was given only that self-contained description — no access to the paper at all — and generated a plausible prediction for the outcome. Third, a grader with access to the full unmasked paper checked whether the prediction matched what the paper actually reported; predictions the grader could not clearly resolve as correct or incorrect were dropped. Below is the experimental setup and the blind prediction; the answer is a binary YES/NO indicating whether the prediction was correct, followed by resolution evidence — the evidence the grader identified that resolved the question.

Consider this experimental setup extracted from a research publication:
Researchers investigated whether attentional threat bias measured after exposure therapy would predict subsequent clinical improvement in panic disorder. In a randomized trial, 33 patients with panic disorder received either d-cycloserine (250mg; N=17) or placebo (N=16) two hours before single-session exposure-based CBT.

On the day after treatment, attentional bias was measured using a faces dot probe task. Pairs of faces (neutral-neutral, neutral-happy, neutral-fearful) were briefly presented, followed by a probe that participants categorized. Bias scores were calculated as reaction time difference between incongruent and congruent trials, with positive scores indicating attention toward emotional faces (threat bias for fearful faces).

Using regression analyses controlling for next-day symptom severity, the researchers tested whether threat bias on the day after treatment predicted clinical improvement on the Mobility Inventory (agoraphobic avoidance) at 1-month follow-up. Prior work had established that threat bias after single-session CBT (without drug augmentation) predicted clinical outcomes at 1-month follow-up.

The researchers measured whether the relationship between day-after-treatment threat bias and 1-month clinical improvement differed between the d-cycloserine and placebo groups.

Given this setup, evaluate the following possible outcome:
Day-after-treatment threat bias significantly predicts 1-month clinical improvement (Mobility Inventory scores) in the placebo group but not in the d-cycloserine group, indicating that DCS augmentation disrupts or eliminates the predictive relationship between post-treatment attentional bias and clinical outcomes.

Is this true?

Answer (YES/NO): NO